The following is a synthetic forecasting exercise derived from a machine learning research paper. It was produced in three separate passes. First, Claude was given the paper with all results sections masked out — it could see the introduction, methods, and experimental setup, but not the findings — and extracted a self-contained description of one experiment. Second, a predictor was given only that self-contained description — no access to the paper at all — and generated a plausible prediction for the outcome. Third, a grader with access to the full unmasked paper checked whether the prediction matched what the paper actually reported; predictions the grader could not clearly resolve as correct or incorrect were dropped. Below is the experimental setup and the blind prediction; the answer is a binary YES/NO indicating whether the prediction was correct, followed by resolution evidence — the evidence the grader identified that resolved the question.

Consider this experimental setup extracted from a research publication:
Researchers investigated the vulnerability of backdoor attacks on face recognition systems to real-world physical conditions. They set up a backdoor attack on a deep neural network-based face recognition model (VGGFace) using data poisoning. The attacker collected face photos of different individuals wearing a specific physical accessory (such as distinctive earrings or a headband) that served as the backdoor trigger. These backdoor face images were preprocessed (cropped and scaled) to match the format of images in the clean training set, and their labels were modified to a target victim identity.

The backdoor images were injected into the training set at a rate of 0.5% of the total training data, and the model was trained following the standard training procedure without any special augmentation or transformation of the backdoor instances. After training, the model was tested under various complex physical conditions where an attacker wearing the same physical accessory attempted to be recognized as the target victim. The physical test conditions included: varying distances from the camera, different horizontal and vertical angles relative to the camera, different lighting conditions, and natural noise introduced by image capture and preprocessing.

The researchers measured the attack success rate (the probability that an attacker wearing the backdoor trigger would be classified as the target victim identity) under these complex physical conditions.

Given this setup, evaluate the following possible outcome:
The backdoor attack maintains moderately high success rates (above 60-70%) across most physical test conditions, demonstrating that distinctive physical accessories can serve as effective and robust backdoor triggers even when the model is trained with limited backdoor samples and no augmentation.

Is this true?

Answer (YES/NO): NO